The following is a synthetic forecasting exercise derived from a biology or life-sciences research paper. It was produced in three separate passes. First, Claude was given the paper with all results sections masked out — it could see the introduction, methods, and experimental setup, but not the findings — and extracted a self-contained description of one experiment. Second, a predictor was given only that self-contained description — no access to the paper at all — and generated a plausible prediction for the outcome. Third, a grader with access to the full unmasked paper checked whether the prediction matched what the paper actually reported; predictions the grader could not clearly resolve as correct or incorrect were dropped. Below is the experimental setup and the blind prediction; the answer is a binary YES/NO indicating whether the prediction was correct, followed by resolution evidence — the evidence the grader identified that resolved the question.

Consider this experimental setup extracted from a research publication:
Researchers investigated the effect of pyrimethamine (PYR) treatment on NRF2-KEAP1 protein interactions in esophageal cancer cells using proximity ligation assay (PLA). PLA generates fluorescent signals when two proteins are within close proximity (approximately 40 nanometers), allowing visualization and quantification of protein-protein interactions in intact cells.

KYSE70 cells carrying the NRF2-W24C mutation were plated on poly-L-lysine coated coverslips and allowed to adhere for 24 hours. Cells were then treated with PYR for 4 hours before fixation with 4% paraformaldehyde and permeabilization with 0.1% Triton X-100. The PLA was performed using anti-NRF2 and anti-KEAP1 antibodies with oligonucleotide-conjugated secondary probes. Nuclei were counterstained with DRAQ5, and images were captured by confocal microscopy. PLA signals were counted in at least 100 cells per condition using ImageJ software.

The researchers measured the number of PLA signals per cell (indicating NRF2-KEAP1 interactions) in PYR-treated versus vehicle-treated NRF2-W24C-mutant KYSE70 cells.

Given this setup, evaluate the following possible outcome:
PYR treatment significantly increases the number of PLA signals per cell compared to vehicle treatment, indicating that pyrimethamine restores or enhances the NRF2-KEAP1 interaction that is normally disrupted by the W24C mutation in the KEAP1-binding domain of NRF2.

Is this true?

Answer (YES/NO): YES